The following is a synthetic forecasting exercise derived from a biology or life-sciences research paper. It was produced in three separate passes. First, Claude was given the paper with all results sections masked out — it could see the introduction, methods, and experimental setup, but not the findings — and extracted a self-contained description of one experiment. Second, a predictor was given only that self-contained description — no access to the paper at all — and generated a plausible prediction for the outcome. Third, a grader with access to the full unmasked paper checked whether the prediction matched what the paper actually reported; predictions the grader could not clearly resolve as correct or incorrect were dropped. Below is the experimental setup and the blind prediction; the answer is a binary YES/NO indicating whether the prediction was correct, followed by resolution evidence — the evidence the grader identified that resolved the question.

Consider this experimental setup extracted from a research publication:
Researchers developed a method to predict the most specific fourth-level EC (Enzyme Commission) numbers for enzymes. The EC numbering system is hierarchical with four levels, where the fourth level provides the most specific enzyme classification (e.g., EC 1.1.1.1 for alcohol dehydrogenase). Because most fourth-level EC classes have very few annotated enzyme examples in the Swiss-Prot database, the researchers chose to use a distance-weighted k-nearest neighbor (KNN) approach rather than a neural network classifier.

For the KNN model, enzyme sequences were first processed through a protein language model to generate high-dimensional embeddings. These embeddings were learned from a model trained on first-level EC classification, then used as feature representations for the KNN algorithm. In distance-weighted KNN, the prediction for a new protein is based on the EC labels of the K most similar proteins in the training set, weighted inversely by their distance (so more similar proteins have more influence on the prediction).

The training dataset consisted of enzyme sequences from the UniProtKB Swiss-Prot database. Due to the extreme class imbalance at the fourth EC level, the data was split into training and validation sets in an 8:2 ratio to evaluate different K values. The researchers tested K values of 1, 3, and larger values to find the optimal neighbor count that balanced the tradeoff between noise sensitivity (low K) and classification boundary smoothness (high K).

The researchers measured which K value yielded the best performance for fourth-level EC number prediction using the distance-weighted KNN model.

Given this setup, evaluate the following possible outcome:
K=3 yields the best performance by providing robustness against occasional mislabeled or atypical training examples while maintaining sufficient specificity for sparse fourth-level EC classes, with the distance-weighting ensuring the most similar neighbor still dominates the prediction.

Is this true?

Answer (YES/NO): YES